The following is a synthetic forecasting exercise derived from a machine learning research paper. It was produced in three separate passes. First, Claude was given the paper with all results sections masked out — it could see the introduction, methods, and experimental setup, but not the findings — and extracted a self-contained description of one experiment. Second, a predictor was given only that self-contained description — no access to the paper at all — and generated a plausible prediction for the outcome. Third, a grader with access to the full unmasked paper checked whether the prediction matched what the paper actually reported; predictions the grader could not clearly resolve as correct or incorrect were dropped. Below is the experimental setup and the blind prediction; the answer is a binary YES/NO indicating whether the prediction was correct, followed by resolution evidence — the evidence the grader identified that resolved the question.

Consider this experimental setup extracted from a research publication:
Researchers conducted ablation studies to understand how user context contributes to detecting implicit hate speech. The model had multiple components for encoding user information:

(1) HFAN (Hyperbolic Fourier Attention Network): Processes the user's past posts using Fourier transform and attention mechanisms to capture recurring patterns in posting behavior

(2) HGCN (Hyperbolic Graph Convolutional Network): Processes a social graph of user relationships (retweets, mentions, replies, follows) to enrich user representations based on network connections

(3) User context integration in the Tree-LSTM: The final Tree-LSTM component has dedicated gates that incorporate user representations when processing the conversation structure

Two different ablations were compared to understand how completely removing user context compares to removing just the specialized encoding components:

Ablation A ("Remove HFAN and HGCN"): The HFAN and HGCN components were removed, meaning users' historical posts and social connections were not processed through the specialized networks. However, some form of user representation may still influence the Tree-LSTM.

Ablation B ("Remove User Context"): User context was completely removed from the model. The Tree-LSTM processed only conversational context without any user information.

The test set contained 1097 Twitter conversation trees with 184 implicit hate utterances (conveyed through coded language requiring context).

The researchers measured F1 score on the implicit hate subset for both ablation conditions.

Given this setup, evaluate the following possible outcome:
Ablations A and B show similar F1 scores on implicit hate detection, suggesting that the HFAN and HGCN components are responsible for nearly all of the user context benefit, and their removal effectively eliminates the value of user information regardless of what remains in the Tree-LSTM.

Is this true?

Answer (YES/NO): NO